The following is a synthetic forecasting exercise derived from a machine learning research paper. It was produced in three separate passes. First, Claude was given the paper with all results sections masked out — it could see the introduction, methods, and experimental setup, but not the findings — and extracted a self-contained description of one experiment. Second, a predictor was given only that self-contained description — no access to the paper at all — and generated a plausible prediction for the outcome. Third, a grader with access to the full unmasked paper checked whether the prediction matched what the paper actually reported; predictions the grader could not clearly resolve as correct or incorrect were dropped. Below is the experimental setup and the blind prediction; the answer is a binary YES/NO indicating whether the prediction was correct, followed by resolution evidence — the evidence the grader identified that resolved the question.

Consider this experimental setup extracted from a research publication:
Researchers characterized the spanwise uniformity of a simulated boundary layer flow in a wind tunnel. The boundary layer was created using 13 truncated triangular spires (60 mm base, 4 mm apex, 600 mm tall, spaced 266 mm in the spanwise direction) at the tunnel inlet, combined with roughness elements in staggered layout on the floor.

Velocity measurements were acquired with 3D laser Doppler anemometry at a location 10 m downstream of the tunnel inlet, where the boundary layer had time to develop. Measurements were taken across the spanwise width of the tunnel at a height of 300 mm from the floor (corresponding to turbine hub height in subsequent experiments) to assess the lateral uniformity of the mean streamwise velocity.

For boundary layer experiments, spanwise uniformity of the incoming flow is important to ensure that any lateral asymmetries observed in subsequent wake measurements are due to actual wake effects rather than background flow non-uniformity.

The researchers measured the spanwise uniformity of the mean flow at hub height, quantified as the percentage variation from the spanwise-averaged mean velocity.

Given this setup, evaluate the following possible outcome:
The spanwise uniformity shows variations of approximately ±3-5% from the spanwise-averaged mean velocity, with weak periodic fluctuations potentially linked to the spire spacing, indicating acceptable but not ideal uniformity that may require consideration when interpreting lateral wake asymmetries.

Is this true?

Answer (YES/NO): NO